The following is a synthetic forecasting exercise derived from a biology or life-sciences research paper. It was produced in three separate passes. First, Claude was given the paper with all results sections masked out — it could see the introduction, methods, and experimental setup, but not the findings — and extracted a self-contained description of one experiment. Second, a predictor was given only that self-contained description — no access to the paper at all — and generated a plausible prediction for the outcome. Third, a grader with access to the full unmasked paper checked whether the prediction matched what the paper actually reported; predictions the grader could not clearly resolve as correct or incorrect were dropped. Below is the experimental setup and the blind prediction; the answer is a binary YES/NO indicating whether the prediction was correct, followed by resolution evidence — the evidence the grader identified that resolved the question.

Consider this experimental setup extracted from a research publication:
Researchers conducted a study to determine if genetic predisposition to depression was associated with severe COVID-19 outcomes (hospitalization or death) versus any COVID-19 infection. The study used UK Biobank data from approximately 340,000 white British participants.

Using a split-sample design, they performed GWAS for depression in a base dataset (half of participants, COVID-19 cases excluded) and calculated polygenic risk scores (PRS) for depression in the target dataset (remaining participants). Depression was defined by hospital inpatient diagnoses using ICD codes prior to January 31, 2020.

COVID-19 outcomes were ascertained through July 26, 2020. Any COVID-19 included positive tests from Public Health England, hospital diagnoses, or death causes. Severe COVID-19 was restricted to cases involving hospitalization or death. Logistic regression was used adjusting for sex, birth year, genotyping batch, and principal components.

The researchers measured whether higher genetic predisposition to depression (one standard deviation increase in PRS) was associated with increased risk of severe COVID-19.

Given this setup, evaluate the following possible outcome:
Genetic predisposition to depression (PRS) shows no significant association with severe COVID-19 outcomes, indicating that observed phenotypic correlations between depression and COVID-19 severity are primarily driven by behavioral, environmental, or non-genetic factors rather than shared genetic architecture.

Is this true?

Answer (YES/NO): NO